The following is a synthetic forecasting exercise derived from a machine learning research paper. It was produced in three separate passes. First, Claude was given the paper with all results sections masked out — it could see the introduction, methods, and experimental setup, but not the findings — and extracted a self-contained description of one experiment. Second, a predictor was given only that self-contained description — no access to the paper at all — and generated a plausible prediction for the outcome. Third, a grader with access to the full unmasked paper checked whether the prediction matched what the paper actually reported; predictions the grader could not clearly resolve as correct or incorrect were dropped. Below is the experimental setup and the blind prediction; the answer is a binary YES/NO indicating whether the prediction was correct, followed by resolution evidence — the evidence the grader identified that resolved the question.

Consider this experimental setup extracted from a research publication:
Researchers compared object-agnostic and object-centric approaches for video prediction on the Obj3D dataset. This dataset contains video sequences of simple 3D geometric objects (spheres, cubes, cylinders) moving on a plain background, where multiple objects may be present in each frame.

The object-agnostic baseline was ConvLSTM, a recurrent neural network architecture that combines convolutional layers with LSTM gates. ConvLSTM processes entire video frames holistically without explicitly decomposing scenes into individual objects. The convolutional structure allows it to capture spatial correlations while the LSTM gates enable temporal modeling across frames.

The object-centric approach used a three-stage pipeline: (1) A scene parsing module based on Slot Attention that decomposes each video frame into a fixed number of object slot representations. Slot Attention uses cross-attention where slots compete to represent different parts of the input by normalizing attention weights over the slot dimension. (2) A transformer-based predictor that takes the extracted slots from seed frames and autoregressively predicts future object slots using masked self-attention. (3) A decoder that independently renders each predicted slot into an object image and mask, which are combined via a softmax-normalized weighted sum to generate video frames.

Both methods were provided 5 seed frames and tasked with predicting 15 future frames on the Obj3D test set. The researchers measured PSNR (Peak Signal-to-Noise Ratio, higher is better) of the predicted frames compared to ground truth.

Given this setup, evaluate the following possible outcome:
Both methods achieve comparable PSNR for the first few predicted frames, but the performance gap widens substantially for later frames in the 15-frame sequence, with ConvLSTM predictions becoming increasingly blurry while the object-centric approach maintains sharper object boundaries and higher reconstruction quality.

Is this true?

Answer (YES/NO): NO